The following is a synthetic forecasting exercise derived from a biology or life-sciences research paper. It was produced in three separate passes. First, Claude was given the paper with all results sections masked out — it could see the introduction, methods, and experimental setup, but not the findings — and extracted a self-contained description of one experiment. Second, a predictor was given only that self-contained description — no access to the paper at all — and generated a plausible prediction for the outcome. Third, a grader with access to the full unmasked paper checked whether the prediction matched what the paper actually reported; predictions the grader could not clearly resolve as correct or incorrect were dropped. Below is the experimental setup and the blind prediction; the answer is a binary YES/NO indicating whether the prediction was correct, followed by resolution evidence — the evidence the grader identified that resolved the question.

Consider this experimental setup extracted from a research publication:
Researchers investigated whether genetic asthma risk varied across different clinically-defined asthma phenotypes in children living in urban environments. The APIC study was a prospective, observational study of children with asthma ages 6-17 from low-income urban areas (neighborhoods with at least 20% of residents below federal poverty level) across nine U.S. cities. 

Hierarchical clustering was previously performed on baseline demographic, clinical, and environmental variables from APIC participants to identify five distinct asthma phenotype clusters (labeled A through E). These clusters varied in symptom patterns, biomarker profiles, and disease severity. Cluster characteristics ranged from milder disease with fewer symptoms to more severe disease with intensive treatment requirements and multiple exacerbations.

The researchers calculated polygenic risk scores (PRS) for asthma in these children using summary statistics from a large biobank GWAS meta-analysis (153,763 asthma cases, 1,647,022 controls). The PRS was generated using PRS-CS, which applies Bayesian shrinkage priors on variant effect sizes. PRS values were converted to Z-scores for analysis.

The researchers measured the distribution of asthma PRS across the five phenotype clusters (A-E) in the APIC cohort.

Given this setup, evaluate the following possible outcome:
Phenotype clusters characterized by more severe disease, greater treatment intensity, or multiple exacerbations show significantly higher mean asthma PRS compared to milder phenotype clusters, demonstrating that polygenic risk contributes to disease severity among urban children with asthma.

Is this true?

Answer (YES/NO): YES